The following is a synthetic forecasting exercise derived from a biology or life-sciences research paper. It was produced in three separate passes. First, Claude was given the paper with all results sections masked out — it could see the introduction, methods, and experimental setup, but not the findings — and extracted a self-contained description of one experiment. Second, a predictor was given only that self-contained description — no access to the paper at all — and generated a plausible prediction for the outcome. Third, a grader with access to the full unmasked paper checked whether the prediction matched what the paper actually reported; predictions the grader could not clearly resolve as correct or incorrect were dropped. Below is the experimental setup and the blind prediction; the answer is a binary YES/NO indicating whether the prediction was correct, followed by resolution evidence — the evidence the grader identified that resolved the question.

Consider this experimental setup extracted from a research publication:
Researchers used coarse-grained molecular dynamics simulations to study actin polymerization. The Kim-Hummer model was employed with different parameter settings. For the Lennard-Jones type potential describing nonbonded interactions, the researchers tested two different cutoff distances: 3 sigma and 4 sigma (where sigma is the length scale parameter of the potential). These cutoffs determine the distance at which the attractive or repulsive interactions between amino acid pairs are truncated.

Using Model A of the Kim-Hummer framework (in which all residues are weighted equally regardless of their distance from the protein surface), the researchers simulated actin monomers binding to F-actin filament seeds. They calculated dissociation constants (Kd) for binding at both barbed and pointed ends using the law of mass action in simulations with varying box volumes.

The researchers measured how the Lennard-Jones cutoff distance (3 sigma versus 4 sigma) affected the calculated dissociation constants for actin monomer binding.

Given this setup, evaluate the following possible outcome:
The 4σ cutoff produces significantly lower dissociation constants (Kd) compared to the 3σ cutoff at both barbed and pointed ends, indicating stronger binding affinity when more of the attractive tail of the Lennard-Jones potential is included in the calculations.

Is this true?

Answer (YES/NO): YES